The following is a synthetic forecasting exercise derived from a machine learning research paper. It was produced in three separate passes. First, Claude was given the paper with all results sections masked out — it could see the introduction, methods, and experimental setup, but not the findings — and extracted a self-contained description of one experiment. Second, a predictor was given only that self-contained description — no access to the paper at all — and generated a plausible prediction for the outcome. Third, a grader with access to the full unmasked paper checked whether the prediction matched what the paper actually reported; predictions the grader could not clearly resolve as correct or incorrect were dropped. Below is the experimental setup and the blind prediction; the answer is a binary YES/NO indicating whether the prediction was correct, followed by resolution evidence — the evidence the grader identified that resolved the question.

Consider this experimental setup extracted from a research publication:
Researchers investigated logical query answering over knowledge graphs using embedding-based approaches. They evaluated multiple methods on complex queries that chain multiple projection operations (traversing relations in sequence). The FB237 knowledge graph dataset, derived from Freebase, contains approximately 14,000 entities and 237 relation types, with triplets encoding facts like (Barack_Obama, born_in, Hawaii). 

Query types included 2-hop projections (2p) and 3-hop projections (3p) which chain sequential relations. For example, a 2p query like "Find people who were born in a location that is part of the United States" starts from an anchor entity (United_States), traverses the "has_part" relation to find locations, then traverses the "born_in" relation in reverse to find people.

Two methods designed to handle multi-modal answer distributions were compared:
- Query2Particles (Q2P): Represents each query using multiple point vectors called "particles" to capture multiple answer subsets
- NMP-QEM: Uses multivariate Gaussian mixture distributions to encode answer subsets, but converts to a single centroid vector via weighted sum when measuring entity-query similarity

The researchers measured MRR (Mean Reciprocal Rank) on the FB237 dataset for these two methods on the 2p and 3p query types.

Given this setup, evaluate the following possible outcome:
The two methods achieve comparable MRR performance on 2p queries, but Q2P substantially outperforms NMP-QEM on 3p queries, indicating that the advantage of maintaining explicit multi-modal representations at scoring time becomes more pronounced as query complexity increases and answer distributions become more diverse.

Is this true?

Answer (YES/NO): NO